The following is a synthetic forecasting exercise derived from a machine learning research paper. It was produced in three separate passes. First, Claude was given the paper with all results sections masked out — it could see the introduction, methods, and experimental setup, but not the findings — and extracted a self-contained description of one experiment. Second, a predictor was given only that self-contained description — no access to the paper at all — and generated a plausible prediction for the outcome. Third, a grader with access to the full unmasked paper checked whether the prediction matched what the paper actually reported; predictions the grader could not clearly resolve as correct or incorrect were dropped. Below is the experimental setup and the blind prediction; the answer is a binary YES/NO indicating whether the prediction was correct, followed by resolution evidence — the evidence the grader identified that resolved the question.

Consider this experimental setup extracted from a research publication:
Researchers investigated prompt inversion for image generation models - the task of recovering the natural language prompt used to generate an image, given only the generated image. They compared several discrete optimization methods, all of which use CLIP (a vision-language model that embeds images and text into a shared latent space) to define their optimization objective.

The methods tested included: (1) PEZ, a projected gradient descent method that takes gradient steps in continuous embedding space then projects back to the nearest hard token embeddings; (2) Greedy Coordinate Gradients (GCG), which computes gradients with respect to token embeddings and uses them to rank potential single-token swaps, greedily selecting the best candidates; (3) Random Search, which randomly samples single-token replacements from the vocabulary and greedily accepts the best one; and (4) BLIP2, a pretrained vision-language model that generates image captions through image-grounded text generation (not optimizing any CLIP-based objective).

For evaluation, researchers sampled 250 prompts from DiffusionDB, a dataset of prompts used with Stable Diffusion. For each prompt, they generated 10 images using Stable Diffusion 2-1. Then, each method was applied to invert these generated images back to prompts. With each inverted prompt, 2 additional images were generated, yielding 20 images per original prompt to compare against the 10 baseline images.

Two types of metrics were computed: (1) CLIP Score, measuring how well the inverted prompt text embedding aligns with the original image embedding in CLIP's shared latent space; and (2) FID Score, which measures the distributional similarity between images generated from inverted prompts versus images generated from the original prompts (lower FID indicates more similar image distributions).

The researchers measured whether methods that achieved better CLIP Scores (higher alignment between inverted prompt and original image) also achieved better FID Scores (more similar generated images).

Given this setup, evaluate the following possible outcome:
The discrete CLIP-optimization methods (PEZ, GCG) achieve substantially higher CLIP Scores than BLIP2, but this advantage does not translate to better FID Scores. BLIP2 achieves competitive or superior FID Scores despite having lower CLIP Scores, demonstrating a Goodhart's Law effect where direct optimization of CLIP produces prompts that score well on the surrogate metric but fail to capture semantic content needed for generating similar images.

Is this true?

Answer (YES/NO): YES